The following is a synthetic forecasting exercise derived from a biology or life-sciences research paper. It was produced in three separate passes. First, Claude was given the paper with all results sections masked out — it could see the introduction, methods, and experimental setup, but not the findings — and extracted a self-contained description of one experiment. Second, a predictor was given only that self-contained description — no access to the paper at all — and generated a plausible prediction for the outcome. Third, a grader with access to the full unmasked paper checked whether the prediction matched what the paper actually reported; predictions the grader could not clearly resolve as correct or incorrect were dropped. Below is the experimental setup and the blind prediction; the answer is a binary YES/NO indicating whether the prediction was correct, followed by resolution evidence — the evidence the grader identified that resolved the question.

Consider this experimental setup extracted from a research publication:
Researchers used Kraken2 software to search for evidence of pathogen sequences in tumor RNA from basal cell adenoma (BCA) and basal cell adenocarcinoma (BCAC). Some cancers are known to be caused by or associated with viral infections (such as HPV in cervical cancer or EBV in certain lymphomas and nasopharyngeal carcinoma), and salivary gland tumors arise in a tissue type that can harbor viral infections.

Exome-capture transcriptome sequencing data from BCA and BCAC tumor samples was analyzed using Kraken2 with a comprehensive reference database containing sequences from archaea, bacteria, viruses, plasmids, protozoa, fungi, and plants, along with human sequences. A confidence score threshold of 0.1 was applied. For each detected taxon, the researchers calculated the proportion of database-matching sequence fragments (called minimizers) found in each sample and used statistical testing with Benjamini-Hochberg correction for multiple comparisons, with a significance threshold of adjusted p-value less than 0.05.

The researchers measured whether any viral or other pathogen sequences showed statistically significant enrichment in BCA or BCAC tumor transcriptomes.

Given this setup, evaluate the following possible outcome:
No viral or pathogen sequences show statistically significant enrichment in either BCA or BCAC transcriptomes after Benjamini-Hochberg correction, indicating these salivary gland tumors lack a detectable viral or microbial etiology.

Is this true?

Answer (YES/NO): YES